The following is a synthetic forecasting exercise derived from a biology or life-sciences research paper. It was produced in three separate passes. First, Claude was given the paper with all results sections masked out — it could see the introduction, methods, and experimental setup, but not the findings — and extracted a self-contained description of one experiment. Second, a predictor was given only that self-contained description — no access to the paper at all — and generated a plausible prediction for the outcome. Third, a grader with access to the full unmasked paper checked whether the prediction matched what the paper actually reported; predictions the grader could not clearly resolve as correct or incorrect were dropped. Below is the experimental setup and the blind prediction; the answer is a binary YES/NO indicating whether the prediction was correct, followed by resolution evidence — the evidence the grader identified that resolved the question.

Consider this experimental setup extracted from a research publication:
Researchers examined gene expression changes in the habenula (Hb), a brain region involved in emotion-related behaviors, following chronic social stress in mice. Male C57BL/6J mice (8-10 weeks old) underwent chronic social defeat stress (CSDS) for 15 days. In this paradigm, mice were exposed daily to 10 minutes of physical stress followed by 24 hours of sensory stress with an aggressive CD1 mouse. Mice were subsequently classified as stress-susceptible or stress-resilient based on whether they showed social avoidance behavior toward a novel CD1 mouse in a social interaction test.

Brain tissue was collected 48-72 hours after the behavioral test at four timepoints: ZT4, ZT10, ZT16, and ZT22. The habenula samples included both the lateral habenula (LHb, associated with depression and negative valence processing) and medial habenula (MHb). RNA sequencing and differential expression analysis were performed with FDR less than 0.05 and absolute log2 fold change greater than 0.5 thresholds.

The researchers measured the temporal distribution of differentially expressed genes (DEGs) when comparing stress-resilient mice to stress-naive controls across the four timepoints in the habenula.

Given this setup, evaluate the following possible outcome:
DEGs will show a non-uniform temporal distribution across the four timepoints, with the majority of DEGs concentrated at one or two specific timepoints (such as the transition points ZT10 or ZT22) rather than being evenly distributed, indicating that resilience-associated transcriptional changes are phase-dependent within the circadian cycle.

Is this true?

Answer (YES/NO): NO